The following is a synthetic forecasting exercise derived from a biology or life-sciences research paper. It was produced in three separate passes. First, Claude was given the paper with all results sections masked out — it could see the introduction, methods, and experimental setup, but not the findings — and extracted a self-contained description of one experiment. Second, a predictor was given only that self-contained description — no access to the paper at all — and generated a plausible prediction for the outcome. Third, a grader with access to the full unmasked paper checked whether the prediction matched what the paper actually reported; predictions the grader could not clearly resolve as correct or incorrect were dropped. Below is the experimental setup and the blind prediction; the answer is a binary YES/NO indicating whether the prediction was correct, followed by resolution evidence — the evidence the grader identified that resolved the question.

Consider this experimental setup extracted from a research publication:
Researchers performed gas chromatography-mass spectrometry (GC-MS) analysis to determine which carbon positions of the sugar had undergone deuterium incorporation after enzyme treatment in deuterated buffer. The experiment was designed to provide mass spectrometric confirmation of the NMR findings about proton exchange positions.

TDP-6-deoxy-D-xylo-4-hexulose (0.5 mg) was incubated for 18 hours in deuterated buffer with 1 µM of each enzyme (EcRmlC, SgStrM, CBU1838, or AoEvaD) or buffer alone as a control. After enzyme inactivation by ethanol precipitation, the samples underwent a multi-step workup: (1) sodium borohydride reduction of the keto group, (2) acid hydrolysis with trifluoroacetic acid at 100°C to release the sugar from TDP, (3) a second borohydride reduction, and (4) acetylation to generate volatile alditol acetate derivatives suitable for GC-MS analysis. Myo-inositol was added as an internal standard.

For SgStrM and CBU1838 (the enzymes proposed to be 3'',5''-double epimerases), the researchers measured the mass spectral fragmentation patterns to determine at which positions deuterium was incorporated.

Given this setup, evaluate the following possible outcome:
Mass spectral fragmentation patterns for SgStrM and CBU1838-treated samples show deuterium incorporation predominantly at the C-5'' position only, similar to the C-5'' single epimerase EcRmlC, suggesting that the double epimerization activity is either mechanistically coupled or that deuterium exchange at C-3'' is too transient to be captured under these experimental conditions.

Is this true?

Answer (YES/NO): NO